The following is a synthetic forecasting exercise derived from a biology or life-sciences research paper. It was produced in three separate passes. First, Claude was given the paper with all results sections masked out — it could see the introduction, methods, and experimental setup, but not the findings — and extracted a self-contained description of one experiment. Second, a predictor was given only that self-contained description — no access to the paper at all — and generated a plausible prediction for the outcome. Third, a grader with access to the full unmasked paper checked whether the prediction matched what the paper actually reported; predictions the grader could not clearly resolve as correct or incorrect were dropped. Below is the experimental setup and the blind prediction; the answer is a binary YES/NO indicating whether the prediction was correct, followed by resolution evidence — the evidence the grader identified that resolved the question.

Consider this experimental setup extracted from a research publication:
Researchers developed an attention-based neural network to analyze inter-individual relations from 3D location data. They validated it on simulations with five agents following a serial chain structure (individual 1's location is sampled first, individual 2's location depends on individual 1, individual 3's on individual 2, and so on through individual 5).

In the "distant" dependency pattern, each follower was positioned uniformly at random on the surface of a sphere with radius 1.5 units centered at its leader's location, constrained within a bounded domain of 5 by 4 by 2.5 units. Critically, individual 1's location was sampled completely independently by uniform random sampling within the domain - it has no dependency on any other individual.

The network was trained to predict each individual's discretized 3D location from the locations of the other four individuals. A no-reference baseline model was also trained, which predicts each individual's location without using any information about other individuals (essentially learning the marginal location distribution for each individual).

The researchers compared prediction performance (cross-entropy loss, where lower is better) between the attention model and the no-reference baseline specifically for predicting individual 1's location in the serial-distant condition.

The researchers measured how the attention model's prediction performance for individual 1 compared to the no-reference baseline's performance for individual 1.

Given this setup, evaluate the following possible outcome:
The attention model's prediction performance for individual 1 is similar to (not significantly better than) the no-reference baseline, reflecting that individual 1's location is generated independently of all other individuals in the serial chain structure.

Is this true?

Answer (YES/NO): NO